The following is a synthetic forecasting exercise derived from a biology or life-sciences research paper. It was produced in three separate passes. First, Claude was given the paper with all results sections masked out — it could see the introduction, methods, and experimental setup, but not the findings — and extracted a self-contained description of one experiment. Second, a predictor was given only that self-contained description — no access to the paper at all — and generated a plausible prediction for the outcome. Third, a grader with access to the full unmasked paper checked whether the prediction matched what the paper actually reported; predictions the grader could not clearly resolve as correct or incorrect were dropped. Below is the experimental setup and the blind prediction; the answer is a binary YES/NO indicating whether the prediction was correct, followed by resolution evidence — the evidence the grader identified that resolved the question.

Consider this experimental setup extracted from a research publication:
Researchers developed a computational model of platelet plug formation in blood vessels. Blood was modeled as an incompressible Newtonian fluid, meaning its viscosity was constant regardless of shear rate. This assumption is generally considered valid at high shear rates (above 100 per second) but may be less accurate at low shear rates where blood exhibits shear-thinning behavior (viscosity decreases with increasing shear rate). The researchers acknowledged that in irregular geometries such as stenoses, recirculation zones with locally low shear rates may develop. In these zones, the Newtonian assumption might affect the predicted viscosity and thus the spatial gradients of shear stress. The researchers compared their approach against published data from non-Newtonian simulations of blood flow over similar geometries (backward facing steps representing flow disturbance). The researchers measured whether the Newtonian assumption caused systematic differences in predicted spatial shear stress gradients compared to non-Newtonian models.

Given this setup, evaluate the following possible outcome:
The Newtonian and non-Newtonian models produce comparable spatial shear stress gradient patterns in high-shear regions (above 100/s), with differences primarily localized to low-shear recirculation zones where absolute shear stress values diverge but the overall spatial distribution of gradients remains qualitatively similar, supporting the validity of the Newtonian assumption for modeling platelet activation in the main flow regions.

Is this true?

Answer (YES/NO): NO